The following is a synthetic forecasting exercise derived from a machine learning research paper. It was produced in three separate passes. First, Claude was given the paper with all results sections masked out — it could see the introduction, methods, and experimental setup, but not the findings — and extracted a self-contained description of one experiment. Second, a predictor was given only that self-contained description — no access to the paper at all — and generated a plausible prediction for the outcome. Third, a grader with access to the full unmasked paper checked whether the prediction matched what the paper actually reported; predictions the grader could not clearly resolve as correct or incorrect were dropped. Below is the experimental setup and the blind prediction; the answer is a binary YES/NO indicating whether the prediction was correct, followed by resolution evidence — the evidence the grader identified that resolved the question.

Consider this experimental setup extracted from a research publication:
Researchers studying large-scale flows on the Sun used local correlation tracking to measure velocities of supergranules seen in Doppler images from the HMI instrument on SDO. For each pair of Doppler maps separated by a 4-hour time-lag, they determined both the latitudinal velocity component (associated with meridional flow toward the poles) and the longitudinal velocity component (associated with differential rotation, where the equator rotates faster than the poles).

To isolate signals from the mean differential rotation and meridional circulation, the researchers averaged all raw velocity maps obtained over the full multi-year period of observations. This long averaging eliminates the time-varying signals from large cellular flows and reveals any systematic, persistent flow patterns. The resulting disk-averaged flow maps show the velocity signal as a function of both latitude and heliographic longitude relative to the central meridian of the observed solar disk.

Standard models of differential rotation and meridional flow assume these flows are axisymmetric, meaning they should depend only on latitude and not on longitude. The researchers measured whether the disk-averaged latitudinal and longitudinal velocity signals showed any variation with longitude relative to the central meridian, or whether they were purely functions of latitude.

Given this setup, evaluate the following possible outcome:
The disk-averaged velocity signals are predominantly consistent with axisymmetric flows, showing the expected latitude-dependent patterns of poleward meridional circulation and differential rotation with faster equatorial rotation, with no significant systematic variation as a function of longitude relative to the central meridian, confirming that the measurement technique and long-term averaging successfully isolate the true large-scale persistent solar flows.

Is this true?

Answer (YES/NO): NO